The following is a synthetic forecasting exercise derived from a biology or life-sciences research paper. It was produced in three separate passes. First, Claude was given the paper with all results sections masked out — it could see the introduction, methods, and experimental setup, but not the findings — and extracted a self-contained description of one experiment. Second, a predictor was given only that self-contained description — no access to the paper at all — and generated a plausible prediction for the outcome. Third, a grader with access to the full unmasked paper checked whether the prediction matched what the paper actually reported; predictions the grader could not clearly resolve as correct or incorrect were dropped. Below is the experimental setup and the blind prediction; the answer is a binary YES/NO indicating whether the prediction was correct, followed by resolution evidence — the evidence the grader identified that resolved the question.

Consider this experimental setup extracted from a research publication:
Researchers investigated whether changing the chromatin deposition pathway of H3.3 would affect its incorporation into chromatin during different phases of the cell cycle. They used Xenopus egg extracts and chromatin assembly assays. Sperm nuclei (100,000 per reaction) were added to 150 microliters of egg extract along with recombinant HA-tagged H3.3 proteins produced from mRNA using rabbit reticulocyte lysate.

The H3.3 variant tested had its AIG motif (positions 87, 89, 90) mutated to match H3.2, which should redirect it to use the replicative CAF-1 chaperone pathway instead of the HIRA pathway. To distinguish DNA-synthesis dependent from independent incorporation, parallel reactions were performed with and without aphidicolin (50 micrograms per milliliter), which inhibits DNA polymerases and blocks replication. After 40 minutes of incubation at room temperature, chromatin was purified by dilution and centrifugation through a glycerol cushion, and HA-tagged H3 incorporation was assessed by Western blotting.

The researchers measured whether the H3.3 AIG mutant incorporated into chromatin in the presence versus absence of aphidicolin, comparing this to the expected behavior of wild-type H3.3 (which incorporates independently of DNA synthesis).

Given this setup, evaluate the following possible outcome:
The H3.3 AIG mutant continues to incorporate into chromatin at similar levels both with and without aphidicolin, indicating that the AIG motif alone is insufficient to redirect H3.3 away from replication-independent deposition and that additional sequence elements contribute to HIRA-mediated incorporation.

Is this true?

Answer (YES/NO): NO